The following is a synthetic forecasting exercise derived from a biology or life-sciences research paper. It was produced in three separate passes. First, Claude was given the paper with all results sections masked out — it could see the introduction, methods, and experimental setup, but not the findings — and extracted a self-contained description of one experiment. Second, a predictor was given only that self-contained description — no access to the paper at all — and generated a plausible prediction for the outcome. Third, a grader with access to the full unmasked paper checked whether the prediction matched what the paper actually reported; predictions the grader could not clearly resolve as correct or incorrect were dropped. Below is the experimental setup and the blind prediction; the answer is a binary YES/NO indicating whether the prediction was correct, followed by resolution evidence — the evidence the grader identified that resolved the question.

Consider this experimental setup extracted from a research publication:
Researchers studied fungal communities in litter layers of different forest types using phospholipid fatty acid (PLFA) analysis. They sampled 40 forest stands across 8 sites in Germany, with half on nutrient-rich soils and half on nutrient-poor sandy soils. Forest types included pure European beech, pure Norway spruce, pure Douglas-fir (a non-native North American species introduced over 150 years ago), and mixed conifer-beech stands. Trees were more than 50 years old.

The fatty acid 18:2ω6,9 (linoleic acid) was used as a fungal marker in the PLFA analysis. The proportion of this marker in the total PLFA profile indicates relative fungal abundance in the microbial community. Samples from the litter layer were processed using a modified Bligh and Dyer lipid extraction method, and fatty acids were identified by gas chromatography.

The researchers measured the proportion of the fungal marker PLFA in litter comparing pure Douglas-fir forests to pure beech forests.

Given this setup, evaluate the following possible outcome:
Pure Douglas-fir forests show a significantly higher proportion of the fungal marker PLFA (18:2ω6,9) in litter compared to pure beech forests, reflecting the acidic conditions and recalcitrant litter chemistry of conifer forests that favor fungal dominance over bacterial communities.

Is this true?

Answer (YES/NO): NO